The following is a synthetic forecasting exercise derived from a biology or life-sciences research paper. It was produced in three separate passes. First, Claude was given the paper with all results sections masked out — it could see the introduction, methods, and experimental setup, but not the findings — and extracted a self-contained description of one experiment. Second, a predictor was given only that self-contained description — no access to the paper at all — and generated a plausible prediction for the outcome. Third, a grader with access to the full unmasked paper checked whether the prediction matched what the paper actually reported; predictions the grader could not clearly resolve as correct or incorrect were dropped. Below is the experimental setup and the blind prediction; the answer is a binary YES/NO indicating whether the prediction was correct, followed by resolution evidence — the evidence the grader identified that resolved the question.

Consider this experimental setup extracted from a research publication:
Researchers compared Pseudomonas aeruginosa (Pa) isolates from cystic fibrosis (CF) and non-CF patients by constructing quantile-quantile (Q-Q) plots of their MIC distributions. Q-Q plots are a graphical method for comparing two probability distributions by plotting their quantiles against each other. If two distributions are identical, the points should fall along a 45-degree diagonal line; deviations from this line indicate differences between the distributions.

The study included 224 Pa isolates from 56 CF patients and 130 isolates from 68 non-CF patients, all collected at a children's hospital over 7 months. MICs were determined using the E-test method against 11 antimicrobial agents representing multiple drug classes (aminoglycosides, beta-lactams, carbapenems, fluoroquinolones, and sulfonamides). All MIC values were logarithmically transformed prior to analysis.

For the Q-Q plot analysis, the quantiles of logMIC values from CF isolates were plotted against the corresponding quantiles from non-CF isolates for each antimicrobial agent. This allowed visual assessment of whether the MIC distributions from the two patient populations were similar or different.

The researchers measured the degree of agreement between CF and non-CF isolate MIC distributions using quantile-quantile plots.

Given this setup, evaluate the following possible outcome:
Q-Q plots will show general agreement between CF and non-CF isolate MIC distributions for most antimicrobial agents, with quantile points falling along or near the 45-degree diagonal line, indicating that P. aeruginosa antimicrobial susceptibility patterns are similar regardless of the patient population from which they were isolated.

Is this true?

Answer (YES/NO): NO